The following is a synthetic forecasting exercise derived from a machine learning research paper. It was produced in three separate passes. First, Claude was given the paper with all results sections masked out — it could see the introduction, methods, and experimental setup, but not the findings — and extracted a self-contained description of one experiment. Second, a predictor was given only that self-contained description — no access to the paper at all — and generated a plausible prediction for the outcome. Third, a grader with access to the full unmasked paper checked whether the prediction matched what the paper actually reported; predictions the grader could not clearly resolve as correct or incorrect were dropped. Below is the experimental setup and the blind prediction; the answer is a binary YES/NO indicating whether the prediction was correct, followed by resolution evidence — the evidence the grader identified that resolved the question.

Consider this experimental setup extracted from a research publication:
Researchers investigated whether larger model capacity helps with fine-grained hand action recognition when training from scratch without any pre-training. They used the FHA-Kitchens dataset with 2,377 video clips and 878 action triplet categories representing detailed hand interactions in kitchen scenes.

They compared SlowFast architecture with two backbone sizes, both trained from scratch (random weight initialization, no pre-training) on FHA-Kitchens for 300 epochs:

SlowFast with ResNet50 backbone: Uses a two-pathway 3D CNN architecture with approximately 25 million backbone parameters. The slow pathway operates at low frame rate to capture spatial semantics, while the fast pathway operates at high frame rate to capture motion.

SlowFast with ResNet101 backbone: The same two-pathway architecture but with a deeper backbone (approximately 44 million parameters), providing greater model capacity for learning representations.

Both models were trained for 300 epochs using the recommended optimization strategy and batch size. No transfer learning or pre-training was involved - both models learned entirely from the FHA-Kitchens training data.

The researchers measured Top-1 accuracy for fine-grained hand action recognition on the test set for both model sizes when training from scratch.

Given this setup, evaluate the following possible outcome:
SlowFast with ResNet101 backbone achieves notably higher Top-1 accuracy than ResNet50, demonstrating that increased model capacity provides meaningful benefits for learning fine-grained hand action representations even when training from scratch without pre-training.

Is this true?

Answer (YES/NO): YES